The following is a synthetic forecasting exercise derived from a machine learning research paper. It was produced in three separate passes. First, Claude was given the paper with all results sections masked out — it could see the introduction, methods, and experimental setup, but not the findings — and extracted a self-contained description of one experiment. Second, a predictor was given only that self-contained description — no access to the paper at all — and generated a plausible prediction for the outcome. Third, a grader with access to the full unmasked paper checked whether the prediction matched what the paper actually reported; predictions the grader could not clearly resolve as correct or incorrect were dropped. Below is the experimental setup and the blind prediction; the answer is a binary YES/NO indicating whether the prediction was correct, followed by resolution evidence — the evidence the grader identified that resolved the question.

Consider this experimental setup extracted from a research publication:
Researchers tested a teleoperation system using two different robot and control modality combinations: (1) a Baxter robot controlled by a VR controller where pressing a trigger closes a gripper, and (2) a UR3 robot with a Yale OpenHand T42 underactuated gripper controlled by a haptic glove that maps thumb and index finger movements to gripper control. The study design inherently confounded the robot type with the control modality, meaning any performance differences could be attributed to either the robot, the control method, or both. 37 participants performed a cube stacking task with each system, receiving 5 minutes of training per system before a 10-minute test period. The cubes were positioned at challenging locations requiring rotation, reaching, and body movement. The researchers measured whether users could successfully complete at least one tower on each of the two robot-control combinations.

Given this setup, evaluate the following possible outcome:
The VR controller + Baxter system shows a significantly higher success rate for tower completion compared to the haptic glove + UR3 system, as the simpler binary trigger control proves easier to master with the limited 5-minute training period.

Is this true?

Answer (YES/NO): YES